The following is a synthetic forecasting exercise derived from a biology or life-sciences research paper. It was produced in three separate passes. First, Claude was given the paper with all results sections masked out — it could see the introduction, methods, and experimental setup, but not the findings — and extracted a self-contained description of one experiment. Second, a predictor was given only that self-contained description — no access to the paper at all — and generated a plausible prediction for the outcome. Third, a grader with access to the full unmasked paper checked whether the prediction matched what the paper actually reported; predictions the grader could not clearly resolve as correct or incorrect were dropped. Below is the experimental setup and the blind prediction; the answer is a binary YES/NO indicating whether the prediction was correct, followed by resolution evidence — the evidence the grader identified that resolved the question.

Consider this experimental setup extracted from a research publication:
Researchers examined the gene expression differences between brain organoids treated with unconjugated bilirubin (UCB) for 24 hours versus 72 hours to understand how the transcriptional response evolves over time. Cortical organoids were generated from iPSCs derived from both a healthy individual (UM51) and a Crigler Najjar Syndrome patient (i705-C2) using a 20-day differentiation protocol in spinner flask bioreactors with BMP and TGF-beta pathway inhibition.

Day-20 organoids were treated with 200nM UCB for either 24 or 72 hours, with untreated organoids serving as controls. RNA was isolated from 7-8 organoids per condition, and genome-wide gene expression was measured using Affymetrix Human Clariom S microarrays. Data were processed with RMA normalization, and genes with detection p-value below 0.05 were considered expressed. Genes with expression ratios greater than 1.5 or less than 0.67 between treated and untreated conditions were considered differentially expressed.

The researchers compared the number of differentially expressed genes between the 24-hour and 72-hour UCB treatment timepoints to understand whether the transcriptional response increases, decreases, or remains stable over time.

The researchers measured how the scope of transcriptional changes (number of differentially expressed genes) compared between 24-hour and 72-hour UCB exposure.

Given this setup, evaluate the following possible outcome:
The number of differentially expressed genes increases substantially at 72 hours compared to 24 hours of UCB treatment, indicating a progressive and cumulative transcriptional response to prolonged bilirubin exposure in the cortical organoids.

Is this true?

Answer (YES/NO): NO